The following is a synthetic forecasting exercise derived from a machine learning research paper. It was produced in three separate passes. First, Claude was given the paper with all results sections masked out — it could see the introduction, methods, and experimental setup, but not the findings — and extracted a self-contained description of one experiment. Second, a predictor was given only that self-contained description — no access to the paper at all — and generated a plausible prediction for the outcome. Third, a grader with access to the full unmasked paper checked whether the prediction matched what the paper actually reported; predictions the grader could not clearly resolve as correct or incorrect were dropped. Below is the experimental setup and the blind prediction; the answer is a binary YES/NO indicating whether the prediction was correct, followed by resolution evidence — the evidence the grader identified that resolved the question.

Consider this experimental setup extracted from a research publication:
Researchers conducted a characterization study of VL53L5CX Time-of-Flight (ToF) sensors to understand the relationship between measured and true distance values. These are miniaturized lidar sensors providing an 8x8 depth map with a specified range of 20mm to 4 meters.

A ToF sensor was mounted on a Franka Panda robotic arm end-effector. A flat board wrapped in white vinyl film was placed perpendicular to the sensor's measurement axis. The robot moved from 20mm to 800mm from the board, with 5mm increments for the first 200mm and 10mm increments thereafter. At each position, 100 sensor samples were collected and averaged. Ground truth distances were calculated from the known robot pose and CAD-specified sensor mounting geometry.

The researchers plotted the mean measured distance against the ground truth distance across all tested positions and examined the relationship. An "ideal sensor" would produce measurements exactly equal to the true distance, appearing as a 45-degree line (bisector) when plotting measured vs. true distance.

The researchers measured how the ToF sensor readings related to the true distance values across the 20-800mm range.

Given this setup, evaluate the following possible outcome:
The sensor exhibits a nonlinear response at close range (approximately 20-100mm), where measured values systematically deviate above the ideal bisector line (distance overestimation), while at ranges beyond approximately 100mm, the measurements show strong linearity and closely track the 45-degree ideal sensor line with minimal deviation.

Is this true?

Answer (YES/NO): NO